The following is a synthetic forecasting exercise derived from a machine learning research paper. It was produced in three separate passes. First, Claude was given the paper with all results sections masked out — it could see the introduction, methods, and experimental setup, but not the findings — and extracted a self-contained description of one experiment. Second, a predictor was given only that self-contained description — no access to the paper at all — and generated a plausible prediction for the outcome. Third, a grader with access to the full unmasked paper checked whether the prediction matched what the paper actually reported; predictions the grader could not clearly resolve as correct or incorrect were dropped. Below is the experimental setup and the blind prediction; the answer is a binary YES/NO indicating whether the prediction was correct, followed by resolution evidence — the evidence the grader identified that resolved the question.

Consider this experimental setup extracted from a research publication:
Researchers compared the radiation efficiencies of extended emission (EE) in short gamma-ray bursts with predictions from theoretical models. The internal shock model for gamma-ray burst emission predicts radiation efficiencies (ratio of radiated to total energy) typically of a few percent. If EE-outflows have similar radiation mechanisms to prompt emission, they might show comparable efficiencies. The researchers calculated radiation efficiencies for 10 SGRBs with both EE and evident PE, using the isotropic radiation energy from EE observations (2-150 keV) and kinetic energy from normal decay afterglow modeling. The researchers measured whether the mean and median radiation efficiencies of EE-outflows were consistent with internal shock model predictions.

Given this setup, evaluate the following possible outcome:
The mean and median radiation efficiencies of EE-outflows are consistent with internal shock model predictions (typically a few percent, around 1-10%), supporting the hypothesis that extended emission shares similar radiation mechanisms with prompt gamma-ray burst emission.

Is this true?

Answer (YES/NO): NO